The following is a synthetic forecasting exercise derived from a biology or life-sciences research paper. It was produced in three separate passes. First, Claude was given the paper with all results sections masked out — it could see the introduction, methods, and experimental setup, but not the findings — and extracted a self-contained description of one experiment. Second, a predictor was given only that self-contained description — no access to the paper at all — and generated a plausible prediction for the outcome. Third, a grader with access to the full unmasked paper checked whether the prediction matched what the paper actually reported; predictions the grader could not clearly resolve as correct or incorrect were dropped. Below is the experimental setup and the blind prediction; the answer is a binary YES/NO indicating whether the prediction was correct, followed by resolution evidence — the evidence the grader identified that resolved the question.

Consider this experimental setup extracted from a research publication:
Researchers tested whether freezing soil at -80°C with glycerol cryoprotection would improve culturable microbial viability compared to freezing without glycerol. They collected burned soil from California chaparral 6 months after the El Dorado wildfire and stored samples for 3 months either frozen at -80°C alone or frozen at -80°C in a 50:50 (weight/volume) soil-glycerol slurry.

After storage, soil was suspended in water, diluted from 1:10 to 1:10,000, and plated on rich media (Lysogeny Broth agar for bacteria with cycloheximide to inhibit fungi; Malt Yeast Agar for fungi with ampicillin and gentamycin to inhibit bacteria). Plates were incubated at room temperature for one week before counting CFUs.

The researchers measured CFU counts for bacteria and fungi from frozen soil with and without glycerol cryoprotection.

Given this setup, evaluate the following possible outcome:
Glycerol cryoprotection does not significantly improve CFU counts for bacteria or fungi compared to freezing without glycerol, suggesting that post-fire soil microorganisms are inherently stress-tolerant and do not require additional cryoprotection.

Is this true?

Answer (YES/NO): YES